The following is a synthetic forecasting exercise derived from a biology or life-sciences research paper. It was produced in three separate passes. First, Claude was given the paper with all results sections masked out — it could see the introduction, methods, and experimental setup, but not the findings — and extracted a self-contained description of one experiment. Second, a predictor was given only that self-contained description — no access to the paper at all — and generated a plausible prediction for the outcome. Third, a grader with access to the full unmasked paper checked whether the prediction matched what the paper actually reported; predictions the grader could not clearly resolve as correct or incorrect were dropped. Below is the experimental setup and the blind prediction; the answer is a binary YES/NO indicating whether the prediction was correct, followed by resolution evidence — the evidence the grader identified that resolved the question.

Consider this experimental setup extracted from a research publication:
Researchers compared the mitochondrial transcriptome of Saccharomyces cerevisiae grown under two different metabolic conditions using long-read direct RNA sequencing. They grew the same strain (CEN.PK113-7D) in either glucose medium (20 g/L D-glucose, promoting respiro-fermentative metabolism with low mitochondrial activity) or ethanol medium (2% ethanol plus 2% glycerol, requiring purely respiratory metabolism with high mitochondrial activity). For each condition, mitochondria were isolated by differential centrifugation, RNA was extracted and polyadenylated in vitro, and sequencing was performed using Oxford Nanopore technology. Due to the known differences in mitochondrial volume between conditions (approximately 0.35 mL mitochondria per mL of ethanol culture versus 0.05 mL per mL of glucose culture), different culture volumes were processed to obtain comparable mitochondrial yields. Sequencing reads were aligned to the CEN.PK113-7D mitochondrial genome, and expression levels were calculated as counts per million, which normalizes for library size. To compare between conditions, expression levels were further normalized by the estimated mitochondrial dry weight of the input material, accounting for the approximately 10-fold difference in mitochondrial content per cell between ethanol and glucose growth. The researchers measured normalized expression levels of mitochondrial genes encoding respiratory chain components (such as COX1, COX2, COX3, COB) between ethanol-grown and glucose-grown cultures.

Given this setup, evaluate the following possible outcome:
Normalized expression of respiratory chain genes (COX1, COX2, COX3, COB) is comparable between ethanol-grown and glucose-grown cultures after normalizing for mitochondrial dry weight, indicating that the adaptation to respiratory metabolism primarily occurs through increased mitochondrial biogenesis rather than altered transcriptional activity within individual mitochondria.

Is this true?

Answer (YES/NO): NO